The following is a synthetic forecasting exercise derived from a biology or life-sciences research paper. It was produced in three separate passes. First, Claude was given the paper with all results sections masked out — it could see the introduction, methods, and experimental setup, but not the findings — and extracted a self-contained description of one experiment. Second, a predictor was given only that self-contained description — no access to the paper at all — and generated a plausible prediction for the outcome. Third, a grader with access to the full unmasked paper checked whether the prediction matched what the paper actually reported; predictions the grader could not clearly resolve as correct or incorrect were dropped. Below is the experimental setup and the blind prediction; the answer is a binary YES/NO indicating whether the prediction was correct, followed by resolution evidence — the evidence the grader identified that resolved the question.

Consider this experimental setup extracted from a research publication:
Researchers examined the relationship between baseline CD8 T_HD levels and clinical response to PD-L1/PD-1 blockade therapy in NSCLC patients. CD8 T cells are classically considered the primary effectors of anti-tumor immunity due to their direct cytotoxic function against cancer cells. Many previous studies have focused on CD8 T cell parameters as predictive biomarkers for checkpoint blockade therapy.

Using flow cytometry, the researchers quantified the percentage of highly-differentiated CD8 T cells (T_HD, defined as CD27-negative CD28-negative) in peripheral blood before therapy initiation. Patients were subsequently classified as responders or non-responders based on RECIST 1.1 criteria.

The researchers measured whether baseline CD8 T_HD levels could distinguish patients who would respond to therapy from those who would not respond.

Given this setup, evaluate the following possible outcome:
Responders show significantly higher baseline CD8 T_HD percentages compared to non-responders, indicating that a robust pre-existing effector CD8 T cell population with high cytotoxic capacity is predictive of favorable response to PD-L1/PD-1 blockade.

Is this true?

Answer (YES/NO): NO